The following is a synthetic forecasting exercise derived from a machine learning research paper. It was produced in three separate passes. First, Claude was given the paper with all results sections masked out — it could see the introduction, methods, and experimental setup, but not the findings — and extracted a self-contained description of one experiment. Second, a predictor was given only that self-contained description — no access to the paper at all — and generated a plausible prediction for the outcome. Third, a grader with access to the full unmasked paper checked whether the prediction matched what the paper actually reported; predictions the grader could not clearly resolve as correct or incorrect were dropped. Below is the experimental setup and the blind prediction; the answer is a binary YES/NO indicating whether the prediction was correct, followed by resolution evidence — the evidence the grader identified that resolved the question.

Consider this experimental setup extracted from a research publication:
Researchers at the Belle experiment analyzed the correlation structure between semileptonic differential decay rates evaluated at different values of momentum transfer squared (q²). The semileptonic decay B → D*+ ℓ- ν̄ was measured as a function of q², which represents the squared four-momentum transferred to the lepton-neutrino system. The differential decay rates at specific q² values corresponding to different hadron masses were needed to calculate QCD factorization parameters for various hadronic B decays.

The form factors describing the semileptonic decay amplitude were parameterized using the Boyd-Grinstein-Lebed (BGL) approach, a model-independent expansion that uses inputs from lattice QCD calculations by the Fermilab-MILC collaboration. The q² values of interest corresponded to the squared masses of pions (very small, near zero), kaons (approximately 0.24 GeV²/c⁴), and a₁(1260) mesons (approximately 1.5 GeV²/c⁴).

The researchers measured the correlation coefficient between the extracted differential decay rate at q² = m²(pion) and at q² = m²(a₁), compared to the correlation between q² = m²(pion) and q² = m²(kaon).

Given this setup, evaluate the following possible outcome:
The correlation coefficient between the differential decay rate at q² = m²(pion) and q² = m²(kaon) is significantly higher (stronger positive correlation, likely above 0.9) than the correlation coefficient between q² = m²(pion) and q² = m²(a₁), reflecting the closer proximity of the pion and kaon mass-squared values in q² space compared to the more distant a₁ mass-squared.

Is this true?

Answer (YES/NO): YES